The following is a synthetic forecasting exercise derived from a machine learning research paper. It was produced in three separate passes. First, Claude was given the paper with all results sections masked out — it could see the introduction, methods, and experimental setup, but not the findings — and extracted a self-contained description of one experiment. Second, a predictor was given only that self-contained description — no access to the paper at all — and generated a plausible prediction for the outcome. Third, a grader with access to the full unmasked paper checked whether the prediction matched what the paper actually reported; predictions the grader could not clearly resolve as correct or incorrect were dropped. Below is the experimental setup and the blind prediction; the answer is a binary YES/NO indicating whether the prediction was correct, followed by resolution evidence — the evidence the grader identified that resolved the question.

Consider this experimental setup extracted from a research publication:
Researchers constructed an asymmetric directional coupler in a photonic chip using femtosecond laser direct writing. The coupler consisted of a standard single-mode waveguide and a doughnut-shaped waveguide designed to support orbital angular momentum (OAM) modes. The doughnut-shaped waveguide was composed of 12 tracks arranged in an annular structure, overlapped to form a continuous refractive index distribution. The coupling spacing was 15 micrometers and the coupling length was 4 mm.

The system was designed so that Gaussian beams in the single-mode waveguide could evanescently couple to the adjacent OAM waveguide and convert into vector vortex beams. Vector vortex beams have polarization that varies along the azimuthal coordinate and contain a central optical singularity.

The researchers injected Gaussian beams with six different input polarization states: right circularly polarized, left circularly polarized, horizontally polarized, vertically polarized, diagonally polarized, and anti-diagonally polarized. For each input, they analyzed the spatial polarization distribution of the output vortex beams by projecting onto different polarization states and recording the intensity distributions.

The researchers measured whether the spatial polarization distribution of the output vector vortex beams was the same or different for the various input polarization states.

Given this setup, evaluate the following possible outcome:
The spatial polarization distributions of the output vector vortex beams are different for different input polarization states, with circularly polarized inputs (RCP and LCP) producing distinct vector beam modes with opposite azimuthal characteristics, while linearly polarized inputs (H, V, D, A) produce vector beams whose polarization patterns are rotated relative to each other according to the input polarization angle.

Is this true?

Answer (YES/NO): NO